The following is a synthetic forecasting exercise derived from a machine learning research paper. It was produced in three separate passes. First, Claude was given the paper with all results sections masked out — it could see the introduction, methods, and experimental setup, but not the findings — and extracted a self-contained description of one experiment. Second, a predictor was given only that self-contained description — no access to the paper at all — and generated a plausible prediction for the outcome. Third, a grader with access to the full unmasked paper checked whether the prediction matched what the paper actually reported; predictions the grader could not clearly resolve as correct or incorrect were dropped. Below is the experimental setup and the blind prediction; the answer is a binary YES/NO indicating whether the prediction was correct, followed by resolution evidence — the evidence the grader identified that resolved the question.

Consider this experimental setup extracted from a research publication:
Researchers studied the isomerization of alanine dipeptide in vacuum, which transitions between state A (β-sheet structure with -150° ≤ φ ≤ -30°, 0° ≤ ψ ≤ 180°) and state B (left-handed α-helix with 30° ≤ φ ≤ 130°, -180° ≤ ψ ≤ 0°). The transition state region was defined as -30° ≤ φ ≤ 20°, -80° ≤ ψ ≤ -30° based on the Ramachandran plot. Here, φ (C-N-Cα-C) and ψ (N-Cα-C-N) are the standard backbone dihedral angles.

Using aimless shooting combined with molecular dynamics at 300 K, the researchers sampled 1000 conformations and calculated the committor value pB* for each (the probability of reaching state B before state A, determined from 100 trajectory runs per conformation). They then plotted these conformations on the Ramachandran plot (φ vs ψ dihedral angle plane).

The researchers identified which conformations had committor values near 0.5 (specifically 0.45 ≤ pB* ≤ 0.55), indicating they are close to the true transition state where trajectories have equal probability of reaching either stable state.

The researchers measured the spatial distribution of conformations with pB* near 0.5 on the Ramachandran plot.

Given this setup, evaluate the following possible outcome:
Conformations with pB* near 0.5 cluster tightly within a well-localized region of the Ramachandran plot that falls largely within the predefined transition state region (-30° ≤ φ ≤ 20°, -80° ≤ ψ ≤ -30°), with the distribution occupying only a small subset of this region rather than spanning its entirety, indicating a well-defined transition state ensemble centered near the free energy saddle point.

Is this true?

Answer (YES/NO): NO